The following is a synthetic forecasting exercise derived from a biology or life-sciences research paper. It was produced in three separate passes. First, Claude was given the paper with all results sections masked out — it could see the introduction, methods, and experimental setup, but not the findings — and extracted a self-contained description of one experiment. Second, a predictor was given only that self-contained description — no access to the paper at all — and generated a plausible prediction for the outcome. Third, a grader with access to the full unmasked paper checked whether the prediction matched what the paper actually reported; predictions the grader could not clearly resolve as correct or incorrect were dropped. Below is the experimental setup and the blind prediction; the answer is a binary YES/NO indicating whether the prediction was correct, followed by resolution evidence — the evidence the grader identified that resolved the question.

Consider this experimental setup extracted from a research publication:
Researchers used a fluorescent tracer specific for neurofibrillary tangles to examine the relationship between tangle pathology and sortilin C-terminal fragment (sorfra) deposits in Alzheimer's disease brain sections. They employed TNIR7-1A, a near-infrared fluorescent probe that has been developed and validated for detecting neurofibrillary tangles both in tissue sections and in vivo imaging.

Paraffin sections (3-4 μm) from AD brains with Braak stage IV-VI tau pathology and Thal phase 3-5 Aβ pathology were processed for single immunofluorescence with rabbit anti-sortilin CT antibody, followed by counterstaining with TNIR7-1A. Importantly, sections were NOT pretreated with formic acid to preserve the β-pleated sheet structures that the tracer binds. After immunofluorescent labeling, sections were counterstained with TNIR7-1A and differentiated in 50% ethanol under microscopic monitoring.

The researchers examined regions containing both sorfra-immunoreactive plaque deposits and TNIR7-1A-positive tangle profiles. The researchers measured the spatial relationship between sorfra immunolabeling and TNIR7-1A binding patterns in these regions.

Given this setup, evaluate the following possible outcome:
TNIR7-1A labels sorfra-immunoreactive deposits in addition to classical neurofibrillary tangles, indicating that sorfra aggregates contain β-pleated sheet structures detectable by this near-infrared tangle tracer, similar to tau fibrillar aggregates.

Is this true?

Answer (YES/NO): NO